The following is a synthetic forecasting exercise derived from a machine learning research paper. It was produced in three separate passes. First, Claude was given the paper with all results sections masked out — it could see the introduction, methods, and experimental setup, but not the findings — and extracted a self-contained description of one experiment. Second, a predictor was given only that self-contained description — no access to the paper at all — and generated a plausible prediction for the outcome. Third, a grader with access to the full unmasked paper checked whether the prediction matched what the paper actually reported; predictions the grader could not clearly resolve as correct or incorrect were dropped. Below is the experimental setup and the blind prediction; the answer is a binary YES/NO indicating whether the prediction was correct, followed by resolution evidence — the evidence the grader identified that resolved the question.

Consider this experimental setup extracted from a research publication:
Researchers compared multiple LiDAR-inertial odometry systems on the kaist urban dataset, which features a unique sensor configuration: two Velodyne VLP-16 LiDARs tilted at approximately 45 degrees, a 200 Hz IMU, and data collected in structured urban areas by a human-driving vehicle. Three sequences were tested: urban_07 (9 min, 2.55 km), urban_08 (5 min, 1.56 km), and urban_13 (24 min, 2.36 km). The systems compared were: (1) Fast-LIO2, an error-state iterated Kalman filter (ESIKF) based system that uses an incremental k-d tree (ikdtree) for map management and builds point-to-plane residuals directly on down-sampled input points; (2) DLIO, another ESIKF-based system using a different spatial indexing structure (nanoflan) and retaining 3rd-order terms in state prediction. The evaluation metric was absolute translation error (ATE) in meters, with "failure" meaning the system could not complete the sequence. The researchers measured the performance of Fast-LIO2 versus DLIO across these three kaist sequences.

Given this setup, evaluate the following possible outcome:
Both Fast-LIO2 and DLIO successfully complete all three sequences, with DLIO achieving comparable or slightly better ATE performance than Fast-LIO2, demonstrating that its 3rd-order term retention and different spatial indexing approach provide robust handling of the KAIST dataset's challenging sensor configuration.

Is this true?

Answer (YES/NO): NO